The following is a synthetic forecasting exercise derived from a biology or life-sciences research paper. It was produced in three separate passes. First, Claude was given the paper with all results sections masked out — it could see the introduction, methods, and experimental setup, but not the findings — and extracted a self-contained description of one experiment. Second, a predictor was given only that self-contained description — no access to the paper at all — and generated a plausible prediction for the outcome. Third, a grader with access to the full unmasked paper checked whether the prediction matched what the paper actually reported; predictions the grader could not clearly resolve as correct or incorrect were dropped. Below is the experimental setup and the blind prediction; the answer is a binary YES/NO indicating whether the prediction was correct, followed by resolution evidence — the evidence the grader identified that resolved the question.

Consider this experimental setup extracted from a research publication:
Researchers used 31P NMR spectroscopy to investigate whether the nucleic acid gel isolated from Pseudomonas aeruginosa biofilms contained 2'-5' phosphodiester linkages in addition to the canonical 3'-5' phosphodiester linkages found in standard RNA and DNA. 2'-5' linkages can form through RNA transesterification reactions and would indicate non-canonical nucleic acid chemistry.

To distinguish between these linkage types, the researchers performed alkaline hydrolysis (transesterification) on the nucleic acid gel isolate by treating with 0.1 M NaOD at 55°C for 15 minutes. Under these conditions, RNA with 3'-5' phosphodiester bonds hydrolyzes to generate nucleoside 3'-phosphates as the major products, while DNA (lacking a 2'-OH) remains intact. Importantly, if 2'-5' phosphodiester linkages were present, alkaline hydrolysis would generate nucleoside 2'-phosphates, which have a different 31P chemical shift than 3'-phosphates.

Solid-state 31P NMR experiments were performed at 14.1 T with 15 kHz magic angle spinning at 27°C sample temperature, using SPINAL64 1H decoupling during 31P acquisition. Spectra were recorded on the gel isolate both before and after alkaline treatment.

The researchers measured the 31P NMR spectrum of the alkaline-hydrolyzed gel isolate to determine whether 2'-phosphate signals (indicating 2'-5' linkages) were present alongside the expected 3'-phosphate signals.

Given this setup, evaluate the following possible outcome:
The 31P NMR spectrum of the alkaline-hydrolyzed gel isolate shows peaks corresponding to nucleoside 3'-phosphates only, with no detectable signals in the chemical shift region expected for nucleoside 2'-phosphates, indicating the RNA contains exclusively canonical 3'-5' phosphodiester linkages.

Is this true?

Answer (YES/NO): NO